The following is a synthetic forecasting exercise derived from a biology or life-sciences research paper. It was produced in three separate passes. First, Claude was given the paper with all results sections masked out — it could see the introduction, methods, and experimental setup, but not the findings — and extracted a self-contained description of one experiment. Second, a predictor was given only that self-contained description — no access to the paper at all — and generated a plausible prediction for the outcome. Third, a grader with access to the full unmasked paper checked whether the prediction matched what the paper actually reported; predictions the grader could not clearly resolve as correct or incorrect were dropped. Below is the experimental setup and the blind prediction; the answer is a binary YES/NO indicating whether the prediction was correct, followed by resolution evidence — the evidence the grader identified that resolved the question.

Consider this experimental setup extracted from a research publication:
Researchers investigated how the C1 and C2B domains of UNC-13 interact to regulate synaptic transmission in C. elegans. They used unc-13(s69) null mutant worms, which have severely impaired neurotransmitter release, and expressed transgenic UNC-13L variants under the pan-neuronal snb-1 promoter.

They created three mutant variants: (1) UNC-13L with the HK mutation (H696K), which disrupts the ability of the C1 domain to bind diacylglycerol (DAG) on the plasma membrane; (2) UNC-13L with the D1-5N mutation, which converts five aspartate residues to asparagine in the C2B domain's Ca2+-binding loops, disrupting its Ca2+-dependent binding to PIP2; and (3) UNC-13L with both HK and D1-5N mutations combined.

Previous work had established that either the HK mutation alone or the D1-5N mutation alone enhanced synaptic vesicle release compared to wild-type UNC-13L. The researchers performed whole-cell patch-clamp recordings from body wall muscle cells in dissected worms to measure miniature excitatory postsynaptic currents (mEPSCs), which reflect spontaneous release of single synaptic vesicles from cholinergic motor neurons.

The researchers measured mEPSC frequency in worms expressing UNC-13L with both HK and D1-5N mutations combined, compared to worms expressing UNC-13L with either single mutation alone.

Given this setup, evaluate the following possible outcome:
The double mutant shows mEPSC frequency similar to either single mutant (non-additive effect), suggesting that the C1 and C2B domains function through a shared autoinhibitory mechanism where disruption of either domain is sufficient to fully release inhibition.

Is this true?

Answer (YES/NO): NO